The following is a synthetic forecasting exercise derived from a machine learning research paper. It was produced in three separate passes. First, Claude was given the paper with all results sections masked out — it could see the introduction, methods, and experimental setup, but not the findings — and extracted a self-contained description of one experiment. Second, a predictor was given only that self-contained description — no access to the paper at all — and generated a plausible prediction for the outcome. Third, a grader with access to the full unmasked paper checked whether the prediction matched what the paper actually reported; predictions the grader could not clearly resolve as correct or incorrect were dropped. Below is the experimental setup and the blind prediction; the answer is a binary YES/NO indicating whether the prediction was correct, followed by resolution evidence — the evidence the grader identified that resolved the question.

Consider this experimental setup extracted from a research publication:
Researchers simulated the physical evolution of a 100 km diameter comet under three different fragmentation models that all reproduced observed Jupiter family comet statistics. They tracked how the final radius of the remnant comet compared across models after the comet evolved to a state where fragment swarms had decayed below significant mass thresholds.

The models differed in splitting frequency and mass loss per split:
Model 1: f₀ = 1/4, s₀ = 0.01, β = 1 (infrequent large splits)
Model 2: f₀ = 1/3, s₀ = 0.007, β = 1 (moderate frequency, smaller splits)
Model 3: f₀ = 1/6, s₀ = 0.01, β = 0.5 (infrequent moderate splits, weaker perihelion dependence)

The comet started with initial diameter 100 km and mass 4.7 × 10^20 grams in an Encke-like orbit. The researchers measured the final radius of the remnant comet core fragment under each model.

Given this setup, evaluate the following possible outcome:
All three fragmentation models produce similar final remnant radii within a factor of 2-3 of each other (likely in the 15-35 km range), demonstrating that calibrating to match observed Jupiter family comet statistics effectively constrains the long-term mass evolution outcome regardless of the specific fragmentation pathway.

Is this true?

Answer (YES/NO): YES